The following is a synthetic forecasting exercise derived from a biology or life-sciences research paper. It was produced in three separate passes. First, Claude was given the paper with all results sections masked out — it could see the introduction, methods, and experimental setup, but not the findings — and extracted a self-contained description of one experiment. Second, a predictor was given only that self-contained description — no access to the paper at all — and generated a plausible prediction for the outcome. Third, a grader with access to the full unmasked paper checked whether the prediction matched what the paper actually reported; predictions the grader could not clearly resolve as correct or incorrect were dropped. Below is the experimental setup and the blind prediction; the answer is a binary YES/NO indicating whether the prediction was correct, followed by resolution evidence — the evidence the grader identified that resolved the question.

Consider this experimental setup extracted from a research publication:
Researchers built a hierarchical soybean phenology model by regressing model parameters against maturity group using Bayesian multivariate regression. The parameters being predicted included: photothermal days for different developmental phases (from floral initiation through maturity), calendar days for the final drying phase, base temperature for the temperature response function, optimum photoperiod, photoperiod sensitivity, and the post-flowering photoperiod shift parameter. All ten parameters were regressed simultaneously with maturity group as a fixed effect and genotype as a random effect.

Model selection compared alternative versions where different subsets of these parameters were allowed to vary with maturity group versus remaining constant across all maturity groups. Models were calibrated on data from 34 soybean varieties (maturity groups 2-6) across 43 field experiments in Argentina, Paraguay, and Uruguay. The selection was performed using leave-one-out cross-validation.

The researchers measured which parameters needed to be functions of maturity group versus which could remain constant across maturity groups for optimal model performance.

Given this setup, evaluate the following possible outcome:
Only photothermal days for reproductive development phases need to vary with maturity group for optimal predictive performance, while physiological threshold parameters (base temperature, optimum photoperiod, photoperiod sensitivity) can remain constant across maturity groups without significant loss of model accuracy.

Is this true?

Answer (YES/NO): NO